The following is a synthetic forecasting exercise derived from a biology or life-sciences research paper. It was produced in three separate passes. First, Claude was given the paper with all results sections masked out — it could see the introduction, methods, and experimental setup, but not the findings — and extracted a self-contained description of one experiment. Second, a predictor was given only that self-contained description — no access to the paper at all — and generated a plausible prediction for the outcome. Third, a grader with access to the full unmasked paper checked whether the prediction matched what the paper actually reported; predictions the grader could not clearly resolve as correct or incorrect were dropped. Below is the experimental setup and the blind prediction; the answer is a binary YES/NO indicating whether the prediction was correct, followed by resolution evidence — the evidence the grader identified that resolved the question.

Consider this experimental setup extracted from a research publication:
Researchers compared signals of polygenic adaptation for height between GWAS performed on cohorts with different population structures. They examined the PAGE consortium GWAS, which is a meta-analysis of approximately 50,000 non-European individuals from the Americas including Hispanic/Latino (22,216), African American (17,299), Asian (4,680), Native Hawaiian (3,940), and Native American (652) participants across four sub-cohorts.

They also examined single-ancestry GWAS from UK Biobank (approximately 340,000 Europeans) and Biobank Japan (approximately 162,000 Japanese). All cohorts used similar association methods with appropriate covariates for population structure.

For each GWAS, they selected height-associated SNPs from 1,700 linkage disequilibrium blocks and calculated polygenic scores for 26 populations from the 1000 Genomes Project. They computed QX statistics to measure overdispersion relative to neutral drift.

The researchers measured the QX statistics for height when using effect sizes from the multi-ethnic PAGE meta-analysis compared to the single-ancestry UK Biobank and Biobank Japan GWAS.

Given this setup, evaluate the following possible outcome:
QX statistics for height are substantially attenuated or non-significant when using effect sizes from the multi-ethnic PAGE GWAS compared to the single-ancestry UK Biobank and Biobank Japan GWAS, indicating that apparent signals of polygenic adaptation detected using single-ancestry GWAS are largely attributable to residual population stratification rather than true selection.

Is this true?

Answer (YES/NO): NO